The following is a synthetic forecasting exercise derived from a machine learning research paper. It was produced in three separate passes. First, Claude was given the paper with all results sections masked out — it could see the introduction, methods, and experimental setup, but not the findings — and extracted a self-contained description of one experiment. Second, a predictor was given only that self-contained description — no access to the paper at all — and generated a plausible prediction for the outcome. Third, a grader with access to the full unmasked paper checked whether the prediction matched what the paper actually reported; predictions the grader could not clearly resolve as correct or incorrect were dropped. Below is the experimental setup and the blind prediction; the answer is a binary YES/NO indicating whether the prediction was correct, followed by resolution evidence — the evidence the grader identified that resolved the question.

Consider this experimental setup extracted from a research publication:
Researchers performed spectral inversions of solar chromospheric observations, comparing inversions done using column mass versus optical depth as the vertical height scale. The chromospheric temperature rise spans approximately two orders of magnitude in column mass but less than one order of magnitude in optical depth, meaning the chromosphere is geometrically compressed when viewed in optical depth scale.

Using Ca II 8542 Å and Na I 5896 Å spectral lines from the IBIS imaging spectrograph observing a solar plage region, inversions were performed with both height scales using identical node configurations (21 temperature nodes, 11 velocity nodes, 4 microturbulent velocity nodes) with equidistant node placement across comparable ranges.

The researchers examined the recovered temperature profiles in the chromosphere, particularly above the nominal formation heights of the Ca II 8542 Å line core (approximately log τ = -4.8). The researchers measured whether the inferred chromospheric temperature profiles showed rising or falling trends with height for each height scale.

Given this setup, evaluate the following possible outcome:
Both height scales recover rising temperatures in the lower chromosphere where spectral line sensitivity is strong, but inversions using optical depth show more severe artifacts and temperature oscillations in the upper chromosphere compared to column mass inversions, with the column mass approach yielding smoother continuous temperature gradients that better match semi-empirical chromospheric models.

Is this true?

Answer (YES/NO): NO